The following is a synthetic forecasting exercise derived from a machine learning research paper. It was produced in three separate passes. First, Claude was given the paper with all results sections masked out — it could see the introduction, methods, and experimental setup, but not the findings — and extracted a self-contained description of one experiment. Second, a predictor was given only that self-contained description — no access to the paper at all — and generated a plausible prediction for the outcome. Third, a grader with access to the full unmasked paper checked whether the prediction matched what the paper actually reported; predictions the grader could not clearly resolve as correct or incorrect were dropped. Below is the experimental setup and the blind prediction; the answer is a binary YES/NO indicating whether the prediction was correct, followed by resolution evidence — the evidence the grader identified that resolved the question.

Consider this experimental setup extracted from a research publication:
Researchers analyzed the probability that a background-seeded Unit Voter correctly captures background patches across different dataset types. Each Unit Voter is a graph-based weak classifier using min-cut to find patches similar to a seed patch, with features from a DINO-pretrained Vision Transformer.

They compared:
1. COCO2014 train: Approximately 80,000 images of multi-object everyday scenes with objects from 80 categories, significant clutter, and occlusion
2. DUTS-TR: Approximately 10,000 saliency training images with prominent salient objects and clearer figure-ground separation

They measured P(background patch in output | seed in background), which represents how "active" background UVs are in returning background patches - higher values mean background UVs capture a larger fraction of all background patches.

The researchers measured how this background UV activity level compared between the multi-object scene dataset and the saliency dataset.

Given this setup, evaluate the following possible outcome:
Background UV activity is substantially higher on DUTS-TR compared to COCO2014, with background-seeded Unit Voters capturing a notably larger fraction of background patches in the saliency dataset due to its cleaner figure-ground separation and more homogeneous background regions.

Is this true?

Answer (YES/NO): YES